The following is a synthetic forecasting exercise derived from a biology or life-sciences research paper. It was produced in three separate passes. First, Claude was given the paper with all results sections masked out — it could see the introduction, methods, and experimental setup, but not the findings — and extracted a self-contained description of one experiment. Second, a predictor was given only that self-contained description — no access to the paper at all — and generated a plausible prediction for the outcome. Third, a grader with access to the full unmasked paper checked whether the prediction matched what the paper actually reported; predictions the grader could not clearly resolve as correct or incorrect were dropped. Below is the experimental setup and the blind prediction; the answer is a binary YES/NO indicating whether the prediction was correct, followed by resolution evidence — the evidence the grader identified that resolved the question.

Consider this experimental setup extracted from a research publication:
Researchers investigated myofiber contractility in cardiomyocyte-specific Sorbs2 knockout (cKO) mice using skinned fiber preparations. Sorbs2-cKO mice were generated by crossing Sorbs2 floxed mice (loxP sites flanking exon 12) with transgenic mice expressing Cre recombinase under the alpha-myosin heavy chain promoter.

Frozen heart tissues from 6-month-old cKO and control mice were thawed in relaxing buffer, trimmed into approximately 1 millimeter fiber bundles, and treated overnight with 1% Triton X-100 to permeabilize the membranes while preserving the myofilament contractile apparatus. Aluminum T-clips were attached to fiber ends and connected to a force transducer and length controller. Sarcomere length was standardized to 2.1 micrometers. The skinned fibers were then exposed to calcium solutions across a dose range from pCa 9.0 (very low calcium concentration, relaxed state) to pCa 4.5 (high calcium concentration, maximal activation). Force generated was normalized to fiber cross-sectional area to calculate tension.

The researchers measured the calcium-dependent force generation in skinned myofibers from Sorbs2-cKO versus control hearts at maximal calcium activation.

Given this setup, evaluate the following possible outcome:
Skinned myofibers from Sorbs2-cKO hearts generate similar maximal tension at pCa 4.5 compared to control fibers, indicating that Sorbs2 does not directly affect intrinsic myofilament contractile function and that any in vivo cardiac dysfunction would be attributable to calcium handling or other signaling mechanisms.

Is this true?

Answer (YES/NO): NO